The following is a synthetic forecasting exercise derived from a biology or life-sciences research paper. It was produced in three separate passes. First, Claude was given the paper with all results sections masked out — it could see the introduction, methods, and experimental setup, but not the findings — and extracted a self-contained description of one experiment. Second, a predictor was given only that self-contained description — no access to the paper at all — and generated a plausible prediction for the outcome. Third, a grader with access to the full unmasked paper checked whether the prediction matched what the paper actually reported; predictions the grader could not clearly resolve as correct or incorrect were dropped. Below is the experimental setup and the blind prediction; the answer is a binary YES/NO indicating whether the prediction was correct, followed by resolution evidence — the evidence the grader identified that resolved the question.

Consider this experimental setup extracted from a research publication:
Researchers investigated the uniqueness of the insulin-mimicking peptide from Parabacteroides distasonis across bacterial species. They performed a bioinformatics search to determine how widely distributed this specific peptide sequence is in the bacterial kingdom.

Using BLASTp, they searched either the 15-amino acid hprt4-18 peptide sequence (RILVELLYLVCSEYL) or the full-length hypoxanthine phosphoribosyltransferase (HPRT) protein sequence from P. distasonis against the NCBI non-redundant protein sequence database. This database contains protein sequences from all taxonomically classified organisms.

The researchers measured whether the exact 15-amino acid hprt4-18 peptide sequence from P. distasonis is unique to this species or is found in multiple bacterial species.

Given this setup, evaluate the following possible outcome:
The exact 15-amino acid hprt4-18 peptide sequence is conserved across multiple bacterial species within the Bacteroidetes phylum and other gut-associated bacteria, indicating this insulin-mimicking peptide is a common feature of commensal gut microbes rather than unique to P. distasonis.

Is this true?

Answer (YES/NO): NO